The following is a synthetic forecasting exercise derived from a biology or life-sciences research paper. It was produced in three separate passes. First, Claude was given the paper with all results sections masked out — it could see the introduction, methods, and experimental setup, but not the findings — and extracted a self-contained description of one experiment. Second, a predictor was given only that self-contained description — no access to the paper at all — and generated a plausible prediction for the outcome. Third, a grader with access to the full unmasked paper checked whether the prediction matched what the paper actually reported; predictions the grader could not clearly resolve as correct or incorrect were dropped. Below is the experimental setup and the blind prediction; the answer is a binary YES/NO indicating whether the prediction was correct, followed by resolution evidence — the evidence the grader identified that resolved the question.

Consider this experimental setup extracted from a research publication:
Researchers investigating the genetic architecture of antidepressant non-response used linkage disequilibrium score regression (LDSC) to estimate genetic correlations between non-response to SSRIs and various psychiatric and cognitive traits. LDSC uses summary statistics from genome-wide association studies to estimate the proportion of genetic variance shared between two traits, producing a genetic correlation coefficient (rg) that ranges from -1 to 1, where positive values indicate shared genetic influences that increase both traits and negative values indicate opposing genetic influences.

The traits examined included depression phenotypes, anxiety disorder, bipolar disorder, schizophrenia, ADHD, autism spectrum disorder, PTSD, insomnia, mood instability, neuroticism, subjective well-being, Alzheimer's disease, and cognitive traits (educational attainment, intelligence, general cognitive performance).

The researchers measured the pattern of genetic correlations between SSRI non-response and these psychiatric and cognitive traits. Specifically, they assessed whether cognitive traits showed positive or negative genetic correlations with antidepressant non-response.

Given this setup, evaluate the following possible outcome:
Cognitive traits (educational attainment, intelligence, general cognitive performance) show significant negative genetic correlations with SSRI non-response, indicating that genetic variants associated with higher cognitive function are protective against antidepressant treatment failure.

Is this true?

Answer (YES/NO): YES